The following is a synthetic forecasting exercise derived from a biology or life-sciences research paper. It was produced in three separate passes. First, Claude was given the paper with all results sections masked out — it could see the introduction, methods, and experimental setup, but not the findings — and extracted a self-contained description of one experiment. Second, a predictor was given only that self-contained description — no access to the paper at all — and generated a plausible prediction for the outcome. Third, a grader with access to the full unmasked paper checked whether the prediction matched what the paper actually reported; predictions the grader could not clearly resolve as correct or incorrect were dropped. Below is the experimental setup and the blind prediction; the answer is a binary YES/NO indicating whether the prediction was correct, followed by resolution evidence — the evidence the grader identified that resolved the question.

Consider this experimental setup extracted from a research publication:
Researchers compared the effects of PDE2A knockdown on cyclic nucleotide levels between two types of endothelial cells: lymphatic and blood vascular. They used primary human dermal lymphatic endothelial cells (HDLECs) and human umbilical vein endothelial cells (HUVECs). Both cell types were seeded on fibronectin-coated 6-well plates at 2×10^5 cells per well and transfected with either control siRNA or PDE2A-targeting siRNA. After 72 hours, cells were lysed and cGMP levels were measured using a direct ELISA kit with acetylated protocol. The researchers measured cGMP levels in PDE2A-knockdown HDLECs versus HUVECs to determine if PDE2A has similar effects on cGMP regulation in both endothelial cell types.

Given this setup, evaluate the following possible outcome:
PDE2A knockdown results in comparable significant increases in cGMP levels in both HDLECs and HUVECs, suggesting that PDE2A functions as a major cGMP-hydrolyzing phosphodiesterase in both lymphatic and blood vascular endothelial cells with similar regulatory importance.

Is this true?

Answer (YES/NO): NO